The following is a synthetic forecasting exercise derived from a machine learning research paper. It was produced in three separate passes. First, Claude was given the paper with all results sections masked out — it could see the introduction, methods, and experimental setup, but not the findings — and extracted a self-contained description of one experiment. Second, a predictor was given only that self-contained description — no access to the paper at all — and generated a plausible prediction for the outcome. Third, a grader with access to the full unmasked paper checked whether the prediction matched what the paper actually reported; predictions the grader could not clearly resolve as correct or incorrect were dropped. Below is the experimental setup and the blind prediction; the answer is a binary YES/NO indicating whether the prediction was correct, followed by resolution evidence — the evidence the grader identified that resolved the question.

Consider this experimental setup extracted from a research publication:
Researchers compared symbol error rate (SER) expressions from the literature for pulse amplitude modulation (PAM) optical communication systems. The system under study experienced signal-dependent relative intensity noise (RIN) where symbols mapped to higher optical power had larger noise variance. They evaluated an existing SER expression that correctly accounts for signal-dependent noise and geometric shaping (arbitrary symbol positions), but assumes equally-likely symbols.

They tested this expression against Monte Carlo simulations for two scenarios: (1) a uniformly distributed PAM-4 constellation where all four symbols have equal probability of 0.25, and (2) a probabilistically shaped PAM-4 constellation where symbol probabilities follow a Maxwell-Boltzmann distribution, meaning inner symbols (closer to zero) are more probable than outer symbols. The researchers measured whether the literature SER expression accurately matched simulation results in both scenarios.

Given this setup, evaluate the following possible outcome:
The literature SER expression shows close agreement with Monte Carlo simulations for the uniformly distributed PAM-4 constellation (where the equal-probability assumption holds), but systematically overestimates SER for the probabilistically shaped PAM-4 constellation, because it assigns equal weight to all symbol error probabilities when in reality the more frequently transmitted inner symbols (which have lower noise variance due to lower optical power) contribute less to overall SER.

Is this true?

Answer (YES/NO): NO